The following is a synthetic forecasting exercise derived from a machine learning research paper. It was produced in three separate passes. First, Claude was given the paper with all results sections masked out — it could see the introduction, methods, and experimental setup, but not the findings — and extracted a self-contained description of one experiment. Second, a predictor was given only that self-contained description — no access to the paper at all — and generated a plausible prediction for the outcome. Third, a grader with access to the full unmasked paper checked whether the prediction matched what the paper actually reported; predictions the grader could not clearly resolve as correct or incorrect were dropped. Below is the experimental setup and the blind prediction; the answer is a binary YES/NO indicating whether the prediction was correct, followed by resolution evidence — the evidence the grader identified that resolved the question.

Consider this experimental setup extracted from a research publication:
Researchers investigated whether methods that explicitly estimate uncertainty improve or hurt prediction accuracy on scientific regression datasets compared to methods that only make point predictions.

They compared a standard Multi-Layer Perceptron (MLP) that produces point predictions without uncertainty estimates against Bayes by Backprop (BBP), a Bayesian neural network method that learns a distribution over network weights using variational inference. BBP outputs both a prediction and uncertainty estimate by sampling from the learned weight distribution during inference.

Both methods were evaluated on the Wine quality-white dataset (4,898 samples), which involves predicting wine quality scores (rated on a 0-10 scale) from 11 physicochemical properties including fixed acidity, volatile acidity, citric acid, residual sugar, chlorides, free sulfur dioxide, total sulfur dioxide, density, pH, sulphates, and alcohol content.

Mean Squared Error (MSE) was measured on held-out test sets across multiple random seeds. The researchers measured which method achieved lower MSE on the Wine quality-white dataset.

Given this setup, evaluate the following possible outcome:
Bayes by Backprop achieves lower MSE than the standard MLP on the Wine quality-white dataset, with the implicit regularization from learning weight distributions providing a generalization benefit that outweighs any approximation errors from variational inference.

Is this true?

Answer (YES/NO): NO